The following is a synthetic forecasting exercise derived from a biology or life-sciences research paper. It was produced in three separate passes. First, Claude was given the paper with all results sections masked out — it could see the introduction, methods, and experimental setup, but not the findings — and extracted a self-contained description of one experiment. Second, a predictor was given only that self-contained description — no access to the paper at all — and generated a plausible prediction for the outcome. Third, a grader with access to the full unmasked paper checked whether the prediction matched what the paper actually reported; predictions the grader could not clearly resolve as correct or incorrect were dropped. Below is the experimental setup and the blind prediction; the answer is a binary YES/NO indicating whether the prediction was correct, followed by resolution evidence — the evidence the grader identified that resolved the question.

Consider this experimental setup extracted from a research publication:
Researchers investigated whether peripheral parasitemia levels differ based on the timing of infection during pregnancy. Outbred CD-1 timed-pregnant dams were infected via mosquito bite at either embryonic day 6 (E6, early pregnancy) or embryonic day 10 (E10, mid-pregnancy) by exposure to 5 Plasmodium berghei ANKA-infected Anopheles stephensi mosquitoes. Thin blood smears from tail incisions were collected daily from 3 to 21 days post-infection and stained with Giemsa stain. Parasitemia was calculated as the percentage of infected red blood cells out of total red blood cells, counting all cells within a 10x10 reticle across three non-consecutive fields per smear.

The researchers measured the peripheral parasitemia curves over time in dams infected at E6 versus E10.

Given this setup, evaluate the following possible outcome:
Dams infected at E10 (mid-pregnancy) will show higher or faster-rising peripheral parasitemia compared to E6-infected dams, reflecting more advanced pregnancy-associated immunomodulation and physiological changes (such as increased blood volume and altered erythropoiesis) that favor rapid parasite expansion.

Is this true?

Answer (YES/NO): YES